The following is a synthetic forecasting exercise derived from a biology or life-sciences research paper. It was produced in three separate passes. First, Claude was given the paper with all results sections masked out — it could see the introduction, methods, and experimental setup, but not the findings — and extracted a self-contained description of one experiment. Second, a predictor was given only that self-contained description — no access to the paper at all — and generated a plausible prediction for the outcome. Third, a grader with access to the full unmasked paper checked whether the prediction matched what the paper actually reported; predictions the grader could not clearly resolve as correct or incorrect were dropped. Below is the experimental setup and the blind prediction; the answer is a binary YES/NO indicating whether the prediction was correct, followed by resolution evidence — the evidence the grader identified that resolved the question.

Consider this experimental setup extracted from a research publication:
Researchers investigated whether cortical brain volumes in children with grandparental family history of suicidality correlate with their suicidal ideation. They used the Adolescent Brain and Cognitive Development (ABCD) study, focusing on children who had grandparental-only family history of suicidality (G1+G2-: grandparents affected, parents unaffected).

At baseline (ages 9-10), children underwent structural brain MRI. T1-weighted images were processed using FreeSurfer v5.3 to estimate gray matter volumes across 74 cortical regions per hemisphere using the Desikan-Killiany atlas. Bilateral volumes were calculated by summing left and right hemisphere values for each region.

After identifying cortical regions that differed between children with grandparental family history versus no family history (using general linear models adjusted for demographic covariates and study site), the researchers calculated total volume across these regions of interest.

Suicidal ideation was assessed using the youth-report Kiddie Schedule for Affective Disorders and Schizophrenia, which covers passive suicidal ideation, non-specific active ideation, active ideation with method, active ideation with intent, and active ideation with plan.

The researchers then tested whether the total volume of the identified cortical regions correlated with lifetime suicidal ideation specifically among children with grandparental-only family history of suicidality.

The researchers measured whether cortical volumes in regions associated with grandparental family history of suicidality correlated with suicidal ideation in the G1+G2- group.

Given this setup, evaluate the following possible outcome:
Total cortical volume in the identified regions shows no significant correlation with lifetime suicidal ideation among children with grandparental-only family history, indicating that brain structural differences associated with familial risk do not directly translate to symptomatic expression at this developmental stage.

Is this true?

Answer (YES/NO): NO